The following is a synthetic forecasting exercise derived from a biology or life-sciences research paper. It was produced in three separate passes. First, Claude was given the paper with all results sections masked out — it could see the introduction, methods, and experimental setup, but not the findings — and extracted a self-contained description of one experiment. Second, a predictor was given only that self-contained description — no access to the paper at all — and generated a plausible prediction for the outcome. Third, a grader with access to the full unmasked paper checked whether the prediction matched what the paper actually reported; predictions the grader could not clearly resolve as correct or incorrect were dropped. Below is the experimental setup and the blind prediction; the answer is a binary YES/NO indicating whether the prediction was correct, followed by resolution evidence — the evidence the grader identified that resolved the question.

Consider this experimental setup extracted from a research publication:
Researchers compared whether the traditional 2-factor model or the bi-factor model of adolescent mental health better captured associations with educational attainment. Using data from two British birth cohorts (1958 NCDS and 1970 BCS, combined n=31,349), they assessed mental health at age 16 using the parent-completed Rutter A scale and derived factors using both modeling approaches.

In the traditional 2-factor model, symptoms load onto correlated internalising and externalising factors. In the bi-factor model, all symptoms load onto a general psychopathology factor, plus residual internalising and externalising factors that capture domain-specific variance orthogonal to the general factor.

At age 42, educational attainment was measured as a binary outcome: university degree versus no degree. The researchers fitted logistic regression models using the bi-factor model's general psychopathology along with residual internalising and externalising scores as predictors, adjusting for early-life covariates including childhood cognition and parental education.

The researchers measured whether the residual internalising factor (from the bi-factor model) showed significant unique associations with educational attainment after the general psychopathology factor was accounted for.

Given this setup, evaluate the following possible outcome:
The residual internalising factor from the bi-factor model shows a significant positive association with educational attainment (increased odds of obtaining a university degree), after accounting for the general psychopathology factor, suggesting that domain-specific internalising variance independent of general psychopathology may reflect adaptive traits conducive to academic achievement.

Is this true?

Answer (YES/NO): YES